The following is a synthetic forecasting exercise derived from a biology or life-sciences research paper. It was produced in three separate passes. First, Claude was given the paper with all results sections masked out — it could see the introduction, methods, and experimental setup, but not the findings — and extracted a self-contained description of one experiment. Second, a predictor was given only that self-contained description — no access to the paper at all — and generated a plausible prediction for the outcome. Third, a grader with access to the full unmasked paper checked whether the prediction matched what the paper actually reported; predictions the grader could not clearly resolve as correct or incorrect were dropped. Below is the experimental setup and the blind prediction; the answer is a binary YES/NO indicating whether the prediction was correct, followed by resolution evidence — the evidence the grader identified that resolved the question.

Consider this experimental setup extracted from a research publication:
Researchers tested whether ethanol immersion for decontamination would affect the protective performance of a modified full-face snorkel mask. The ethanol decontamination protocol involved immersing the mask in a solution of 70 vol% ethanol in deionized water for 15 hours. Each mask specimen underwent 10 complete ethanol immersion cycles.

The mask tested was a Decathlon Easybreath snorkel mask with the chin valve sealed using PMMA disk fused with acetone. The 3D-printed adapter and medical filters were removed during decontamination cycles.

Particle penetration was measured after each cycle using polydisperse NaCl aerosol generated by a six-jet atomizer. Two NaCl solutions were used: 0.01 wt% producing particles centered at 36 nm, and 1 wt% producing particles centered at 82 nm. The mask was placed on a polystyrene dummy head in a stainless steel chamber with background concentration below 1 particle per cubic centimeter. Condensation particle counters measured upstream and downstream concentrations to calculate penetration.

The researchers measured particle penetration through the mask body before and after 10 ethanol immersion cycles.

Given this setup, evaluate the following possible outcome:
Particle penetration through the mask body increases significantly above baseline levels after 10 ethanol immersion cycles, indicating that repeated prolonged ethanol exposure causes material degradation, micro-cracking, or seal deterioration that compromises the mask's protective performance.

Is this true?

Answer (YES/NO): NO